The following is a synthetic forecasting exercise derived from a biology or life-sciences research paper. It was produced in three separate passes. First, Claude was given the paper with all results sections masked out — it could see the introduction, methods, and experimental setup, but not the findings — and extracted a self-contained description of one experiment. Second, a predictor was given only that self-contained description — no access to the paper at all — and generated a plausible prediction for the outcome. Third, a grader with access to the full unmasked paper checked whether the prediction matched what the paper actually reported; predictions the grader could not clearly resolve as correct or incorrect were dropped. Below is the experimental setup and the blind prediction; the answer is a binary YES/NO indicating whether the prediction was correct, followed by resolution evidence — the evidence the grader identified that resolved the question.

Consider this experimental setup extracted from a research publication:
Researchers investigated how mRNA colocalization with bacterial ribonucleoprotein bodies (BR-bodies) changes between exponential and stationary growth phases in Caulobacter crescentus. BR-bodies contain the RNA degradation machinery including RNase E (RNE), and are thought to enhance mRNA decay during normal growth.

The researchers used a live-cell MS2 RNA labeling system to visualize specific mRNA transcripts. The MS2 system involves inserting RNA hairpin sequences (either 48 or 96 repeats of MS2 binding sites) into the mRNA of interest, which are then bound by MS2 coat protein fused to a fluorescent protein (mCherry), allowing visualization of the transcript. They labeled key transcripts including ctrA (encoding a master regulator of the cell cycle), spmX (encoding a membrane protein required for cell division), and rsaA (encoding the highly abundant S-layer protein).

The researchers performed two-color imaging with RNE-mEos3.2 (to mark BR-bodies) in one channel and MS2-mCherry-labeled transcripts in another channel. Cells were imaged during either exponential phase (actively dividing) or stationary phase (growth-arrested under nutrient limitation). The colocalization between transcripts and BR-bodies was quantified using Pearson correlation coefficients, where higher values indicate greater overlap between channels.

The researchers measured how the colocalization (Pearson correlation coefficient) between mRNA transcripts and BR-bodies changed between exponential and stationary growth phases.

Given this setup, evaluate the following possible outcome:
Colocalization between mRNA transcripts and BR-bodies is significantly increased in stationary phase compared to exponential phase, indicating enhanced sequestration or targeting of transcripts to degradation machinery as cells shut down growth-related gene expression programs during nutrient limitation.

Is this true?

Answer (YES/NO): NO